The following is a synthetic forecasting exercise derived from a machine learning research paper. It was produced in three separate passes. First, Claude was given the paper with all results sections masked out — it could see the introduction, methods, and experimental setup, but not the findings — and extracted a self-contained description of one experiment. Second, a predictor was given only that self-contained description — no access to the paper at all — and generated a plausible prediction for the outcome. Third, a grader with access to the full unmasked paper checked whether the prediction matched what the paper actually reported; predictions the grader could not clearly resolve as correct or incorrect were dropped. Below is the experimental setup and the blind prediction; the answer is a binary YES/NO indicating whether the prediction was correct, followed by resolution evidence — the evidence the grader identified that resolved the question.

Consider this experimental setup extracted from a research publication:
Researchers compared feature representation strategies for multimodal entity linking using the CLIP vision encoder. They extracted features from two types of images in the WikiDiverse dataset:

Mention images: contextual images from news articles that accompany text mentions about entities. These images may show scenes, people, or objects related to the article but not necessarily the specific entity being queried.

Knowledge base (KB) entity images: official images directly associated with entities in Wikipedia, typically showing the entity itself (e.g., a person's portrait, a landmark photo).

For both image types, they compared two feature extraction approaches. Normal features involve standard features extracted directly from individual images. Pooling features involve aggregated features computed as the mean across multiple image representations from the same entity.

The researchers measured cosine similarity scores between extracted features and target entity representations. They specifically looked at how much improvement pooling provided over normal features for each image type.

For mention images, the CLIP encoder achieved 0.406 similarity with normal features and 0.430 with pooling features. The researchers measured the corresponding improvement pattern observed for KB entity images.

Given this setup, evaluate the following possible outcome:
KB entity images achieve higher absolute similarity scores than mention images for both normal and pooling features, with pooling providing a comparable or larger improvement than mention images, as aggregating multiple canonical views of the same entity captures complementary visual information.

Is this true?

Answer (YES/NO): YES